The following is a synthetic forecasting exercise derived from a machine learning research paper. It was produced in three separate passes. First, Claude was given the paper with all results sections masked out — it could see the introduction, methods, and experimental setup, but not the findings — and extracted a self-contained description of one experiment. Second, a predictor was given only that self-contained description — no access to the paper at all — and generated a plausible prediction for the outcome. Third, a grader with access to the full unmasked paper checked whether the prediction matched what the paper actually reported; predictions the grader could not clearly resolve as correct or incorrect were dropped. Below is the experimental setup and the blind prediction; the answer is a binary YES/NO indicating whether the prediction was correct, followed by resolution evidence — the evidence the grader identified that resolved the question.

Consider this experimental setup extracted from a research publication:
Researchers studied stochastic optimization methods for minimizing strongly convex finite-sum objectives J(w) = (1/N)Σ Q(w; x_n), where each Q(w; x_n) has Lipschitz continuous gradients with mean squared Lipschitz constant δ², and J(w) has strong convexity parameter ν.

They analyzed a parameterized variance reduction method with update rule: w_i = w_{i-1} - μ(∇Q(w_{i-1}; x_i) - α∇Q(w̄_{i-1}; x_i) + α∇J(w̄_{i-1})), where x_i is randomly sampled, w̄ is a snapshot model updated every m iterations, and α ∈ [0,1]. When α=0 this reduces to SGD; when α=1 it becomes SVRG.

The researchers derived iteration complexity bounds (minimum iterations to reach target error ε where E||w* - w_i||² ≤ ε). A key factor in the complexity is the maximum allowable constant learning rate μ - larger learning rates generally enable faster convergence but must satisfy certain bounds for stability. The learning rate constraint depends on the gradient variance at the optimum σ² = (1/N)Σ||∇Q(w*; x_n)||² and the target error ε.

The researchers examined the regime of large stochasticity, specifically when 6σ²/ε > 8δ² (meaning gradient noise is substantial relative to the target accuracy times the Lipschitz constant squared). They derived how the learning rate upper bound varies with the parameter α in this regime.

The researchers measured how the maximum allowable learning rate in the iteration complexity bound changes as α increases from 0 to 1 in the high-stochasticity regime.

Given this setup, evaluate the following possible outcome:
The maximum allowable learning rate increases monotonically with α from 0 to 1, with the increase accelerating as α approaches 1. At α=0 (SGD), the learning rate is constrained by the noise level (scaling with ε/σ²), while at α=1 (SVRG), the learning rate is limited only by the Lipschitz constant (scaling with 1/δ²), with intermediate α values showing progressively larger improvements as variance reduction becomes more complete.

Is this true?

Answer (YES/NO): YES